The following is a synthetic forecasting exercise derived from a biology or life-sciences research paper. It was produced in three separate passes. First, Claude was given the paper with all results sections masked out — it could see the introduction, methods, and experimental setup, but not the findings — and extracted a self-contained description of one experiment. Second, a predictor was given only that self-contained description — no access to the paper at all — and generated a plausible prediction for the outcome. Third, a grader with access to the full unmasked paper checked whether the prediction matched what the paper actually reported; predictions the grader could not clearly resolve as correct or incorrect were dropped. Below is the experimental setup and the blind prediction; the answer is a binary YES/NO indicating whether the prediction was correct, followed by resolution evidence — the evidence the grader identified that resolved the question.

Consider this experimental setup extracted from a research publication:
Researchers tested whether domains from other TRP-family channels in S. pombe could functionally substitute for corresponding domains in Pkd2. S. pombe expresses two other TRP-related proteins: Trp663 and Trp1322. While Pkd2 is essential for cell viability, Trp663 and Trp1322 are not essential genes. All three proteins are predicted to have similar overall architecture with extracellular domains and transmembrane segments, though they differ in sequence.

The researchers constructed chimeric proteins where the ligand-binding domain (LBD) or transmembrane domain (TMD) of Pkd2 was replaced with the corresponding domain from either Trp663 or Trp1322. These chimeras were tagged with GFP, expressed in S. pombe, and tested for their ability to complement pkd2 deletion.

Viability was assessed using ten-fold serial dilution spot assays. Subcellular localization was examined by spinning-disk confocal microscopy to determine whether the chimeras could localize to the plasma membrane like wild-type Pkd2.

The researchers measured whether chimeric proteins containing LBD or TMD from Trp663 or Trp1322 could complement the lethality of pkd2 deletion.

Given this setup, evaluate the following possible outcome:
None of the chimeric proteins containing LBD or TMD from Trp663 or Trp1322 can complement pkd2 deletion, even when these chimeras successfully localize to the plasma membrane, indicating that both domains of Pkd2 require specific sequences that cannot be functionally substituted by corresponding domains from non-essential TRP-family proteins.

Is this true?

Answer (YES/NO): NO